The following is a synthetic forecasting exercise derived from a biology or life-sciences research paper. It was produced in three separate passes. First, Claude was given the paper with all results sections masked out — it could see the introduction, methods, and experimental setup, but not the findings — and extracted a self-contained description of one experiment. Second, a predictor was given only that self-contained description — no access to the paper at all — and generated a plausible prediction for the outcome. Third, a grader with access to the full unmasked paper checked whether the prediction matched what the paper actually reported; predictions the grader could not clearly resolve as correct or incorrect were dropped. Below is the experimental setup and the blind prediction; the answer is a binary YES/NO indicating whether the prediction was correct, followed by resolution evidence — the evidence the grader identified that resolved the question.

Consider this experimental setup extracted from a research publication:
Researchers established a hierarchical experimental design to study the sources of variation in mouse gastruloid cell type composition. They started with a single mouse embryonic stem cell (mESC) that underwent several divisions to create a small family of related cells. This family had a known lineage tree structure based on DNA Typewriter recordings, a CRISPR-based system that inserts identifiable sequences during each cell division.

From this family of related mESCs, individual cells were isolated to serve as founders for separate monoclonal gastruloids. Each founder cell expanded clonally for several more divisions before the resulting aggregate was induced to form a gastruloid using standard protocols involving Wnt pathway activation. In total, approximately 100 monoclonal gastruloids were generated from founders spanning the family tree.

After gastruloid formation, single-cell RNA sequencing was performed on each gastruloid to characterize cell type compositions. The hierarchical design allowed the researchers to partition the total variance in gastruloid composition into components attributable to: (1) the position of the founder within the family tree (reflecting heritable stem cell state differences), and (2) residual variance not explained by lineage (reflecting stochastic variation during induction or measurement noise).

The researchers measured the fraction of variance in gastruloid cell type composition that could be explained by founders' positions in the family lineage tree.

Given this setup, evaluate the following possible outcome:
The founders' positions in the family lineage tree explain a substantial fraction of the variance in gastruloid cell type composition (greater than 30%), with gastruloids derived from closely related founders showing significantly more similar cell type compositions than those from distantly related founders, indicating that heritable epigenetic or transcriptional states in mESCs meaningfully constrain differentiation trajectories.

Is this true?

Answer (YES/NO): NO